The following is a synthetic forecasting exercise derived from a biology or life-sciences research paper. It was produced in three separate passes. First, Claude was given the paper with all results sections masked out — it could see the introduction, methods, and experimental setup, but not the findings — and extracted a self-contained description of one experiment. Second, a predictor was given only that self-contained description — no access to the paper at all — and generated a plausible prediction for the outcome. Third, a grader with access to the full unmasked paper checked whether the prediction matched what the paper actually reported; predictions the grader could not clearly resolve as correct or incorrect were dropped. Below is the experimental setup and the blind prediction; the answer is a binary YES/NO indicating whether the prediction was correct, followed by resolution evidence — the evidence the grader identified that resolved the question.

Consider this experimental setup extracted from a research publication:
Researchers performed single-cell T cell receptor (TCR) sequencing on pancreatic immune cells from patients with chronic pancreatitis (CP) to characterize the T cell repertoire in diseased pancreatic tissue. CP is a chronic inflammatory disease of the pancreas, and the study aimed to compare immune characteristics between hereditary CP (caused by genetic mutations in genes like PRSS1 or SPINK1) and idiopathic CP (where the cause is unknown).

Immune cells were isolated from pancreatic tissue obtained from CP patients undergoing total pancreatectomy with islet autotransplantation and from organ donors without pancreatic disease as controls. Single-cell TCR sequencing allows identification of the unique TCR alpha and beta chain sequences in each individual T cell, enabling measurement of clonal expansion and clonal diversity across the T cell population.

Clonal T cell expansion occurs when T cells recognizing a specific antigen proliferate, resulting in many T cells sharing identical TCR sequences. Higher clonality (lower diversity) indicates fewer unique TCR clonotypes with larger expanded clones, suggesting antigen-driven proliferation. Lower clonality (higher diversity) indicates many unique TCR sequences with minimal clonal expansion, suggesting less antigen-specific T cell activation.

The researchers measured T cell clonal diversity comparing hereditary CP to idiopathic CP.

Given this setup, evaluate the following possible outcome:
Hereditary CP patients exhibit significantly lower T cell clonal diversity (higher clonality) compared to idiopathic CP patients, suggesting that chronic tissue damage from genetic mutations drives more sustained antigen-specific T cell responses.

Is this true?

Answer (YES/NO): NO